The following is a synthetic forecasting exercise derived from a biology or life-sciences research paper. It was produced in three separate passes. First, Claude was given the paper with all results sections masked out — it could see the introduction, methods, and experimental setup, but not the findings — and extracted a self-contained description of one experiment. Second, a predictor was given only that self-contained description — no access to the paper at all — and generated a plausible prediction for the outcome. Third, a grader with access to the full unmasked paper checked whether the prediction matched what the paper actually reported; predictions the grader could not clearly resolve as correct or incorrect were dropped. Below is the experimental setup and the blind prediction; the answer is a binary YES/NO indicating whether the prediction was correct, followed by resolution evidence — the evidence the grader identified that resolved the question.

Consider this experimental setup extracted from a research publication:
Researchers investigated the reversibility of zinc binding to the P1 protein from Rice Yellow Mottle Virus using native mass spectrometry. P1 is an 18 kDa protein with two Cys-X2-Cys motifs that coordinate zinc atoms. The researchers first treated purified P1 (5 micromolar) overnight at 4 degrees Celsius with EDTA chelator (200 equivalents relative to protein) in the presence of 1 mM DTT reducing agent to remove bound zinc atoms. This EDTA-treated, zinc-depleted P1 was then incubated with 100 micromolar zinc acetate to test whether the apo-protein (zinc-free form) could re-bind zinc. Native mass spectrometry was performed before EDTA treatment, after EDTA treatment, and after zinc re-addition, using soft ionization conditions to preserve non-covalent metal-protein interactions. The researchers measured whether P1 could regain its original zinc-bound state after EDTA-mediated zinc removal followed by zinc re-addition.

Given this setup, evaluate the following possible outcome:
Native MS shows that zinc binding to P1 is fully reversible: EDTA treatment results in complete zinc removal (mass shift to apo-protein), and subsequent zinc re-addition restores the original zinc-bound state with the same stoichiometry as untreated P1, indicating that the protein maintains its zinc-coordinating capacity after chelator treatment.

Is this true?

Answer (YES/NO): NO